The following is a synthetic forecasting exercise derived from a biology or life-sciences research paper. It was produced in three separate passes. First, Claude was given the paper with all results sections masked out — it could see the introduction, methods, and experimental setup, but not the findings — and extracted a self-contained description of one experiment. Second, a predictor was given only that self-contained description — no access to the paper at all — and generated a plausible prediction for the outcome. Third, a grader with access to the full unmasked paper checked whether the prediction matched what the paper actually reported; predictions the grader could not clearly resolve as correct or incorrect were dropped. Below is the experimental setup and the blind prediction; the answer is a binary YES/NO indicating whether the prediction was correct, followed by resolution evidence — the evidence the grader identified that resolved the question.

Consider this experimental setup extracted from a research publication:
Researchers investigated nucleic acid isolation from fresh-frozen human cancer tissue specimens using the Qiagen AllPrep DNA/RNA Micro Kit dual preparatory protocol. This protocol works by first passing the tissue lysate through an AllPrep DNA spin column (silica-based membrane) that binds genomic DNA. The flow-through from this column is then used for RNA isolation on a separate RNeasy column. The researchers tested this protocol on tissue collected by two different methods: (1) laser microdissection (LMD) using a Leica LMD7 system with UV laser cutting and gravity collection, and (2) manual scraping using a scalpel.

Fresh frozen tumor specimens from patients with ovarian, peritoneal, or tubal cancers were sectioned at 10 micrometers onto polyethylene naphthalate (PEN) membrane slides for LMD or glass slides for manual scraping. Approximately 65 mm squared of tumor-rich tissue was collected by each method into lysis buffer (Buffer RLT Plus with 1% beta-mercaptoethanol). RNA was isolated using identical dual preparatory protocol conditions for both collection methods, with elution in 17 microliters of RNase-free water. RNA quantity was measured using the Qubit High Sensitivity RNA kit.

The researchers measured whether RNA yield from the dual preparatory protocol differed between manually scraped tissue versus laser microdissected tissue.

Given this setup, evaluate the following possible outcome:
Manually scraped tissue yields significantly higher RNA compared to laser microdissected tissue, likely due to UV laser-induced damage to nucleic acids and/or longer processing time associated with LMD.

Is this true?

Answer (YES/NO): NO